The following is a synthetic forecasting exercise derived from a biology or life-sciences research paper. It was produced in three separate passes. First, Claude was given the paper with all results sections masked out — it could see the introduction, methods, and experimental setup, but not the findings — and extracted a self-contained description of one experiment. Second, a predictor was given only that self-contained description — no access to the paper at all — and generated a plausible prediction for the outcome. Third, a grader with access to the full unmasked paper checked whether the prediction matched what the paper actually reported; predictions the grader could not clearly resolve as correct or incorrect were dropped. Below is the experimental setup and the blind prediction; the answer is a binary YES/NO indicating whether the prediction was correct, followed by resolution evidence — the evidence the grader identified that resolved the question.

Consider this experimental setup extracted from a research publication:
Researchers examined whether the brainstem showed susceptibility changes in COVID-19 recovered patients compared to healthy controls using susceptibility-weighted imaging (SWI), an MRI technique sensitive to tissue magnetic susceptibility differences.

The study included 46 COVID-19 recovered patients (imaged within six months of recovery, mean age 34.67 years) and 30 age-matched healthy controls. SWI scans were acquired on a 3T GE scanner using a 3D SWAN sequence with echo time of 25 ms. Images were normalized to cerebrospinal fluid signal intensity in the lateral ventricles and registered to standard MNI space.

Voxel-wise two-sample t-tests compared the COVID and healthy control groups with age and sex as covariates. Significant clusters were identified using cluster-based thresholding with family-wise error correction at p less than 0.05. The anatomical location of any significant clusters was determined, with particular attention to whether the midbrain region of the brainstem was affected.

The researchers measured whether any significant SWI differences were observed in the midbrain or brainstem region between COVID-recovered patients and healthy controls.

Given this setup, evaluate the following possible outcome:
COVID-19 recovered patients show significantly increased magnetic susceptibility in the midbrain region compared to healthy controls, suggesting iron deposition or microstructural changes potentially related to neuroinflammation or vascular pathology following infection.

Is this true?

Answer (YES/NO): NO